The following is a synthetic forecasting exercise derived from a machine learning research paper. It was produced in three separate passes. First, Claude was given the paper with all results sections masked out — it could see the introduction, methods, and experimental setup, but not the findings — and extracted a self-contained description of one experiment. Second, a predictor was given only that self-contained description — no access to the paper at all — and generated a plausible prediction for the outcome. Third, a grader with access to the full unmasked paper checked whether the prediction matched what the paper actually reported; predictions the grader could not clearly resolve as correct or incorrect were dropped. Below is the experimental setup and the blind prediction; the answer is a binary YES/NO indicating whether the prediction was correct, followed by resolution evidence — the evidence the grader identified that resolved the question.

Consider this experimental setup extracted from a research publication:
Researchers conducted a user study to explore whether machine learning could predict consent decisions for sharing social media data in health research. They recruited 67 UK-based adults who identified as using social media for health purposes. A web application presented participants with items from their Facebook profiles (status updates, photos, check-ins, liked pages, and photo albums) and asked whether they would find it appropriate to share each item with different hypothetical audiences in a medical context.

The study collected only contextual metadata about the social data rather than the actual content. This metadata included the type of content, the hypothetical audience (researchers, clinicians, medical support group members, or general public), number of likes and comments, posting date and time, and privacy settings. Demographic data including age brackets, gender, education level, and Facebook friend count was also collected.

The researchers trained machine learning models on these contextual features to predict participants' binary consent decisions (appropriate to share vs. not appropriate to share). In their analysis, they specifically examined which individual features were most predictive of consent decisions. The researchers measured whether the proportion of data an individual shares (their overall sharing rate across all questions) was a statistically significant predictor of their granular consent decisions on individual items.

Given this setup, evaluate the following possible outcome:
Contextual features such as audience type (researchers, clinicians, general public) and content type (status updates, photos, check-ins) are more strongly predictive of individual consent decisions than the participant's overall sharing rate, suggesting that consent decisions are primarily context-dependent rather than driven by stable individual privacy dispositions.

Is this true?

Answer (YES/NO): NO